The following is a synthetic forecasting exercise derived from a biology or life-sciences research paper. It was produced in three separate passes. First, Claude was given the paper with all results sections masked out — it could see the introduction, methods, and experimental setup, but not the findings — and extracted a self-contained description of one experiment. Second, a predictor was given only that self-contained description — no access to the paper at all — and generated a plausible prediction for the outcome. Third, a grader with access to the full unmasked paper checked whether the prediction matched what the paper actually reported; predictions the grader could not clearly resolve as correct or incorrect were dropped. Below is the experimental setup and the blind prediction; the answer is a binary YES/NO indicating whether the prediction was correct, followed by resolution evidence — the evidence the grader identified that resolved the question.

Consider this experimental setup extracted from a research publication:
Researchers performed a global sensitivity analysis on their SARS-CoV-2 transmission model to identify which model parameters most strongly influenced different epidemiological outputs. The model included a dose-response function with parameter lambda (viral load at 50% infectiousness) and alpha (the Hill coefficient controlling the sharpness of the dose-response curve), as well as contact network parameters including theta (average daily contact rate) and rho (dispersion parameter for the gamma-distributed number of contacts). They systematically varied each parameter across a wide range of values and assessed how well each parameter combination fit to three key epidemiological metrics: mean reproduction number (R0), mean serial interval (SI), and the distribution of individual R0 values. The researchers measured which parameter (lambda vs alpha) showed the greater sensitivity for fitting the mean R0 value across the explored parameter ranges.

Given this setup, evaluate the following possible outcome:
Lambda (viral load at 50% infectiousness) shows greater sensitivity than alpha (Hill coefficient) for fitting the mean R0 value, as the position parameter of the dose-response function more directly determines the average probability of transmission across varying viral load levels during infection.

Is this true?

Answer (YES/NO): YES